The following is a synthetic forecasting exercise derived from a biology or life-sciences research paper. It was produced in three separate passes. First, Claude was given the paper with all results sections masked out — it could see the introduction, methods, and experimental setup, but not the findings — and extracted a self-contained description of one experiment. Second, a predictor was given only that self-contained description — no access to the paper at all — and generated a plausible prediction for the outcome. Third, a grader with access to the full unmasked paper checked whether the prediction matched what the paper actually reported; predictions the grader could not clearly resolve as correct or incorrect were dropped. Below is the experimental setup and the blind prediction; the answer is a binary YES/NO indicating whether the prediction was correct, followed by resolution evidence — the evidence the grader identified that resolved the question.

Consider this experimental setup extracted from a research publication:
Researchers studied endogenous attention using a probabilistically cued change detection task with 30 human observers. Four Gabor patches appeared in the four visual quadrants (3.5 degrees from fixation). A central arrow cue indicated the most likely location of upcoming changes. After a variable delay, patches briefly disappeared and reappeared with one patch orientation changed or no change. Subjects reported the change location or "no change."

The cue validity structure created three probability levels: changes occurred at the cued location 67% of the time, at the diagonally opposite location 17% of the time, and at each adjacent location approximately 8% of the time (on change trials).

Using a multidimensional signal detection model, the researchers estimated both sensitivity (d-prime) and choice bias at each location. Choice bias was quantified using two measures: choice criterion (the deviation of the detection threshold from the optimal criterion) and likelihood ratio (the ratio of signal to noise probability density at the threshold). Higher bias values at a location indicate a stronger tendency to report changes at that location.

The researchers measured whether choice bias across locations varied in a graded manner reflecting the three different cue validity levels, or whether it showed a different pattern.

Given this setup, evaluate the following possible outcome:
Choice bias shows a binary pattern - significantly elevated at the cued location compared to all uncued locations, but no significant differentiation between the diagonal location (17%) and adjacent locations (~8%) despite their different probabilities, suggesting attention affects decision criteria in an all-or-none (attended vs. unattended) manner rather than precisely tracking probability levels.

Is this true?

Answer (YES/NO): NO